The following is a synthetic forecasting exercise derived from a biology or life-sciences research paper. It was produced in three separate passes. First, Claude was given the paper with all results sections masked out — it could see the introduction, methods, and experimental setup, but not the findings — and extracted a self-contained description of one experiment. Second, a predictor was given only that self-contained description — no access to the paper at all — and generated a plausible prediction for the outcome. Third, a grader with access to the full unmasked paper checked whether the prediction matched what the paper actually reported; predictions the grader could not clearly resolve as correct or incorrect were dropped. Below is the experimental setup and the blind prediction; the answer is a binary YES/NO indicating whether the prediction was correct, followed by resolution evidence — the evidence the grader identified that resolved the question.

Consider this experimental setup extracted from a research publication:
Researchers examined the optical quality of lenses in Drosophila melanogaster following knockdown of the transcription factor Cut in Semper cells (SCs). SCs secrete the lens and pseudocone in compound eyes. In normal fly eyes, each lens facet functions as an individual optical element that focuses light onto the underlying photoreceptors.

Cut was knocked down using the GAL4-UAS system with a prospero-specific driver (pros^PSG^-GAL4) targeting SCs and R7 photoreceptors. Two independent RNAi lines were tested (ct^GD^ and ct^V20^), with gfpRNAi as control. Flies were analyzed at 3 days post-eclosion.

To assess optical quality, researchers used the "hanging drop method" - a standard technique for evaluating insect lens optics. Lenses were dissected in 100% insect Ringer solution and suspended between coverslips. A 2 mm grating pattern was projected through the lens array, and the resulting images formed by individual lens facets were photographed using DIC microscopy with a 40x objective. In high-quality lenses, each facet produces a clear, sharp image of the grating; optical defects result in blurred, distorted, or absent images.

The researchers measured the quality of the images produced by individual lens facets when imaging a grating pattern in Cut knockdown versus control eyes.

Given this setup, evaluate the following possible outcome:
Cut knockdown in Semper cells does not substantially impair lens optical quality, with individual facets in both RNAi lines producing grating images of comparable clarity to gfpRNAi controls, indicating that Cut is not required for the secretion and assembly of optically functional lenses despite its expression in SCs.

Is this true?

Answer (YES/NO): NO